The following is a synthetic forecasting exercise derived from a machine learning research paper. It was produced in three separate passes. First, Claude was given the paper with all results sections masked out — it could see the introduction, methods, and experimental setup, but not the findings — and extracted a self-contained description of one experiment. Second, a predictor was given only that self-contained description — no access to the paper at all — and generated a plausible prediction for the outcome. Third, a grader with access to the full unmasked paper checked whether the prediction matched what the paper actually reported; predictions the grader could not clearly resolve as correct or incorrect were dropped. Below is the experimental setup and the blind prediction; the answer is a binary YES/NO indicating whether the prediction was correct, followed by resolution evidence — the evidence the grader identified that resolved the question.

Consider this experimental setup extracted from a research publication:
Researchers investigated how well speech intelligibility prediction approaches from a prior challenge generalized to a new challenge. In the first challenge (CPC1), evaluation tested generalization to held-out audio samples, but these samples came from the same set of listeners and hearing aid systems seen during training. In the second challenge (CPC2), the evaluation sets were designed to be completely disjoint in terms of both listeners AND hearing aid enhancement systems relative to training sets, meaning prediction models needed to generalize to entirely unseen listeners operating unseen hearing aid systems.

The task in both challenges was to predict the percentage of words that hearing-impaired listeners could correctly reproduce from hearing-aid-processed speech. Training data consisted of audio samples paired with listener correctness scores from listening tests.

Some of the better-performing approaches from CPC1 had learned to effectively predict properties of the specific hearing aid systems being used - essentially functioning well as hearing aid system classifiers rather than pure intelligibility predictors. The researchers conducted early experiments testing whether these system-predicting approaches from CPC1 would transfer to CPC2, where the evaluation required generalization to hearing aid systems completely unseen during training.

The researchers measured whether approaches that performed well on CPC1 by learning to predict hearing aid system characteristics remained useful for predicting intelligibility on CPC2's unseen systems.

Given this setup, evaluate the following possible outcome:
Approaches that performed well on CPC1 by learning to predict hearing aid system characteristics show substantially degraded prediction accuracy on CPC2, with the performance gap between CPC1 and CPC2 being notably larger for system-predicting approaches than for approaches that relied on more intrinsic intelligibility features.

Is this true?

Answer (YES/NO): YES